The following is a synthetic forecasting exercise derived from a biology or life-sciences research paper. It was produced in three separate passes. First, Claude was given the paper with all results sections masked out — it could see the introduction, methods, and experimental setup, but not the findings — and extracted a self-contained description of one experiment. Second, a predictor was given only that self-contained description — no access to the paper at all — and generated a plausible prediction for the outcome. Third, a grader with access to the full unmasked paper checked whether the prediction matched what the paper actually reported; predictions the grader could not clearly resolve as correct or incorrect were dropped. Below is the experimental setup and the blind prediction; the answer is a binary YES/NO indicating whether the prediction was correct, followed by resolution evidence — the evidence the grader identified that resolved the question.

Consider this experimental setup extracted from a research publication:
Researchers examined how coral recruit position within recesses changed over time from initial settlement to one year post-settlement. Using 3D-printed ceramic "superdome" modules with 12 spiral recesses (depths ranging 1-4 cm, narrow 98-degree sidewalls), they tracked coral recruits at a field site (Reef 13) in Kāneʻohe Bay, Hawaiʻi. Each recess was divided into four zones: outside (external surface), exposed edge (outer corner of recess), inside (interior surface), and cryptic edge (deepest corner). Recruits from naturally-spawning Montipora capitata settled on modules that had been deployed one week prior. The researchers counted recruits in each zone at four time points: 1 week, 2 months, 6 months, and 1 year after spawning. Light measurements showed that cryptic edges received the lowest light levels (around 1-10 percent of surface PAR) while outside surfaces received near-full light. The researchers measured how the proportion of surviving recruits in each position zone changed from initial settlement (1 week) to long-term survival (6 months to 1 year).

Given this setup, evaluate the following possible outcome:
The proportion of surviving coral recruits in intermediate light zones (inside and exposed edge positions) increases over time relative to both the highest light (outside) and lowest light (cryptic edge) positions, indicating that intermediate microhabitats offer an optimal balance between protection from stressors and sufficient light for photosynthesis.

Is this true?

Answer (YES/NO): NO